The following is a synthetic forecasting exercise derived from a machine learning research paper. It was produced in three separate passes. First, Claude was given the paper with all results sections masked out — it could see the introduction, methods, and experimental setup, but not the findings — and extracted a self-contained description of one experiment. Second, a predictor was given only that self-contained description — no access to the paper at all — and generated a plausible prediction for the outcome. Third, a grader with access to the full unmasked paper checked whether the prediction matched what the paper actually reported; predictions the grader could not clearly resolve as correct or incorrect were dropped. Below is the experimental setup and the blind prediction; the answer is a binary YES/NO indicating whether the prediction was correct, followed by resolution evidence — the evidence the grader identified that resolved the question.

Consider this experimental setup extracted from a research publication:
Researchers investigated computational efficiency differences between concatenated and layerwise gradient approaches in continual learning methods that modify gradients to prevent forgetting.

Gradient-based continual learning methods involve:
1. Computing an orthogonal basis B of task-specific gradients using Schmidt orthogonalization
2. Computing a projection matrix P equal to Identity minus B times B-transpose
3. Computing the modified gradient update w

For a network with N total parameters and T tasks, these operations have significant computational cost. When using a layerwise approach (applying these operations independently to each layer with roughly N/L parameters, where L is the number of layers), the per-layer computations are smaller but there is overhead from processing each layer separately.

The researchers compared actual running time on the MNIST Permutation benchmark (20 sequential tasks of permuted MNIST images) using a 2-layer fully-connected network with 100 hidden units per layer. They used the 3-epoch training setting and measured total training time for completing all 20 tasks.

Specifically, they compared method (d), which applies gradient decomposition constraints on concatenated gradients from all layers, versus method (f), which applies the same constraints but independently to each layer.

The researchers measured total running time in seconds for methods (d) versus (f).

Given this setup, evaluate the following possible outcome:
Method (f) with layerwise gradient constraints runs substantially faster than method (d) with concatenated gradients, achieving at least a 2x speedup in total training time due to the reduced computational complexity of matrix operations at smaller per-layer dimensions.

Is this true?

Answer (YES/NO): NO